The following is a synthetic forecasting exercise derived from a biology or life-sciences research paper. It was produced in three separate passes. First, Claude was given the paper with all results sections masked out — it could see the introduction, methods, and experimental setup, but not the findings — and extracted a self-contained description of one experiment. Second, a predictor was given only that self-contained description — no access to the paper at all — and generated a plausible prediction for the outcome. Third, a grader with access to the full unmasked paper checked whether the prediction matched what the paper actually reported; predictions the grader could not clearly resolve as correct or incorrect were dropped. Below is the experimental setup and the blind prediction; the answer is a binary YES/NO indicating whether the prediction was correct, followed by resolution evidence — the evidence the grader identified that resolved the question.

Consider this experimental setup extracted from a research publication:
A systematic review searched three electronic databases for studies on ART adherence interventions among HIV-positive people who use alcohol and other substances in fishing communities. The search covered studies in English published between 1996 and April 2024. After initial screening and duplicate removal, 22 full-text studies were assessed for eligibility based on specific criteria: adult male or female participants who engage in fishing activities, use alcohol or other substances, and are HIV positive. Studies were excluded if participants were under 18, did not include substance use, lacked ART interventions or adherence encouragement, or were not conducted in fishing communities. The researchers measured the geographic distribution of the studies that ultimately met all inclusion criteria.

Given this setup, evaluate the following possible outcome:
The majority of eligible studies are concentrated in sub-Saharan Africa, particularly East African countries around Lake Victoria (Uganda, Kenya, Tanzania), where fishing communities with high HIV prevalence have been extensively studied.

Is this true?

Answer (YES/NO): NO